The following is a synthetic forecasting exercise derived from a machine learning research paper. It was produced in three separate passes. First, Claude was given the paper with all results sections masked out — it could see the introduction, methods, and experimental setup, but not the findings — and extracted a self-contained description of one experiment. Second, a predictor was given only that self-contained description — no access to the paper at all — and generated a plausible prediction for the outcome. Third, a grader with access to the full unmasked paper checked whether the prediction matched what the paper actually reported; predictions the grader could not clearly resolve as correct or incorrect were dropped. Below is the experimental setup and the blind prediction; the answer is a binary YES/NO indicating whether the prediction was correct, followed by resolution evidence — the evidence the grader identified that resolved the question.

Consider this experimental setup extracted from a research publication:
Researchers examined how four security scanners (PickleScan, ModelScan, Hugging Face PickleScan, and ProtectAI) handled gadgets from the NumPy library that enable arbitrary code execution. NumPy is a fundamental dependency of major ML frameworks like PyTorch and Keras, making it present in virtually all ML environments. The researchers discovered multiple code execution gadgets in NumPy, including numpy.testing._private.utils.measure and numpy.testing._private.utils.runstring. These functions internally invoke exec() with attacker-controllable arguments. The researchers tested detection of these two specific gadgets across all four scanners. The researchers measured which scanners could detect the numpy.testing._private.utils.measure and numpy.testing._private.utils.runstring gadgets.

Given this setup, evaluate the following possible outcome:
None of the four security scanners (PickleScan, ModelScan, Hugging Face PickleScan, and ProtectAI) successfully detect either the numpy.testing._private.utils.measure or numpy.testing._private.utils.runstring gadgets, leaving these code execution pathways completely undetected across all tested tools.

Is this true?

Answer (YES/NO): NO